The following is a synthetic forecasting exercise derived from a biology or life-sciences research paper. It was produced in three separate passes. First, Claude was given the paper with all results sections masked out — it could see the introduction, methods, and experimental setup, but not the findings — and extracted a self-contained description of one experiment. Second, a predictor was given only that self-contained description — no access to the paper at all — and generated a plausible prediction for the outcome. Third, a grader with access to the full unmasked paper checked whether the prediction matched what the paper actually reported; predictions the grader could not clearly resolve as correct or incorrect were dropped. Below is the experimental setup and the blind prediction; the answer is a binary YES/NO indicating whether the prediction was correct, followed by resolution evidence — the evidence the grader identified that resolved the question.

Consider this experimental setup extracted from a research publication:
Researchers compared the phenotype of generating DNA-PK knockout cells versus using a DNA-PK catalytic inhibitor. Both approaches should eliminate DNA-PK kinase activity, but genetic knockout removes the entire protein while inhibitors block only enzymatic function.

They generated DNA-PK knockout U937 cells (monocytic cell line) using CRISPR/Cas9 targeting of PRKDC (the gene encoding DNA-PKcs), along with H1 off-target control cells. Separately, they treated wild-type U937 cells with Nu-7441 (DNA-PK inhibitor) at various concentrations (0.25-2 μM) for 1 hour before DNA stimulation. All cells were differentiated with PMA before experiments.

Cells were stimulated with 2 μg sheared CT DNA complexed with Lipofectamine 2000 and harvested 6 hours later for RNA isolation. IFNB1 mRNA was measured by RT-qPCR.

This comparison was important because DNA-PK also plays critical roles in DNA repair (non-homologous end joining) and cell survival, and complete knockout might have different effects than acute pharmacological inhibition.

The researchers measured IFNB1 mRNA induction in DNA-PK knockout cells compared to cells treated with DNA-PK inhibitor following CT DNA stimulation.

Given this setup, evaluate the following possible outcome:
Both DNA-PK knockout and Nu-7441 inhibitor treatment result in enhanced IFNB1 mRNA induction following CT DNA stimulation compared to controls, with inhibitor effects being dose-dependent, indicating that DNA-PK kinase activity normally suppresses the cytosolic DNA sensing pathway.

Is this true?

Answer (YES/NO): NO